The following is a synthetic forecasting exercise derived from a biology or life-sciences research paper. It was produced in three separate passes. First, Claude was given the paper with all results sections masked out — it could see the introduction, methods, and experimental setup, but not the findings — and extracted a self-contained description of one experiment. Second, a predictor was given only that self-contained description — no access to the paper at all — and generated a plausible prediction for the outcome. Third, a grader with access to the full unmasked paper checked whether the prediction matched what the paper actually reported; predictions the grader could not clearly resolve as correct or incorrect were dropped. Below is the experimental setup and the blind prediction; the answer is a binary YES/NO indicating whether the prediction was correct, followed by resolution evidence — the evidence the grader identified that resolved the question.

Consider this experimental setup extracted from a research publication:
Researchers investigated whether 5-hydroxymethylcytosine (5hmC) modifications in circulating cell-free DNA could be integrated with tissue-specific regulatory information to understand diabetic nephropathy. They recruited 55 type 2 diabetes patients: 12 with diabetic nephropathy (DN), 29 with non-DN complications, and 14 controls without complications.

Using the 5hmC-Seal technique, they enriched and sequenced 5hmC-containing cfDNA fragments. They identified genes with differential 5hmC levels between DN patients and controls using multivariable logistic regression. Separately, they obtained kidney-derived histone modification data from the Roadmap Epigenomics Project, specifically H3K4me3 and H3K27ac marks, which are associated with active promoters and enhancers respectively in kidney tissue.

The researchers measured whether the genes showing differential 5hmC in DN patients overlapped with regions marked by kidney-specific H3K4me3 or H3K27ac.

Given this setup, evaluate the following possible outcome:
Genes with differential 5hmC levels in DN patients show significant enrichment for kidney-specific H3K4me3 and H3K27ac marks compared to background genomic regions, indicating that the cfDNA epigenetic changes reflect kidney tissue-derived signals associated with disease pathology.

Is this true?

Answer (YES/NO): NO